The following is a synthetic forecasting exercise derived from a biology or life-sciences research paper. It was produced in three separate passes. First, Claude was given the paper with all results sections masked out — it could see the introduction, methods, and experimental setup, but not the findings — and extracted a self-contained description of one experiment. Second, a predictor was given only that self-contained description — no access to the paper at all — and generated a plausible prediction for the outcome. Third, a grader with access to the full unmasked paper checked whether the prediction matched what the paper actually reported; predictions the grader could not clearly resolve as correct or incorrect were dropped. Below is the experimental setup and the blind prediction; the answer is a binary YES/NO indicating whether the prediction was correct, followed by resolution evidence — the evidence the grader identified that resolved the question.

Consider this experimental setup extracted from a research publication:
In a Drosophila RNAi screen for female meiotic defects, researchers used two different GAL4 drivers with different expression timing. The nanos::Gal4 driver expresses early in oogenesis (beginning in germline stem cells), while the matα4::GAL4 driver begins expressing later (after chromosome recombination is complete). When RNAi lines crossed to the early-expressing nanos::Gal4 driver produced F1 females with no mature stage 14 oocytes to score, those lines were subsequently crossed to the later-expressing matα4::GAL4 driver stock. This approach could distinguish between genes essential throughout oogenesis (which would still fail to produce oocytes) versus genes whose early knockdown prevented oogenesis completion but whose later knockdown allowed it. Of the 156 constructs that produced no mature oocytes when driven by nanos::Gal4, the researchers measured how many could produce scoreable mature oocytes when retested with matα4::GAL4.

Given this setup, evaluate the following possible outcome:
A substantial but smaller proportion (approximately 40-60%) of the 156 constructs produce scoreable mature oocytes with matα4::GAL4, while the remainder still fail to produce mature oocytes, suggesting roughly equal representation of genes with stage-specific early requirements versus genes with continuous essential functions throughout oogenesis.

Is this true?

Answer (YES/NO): NO